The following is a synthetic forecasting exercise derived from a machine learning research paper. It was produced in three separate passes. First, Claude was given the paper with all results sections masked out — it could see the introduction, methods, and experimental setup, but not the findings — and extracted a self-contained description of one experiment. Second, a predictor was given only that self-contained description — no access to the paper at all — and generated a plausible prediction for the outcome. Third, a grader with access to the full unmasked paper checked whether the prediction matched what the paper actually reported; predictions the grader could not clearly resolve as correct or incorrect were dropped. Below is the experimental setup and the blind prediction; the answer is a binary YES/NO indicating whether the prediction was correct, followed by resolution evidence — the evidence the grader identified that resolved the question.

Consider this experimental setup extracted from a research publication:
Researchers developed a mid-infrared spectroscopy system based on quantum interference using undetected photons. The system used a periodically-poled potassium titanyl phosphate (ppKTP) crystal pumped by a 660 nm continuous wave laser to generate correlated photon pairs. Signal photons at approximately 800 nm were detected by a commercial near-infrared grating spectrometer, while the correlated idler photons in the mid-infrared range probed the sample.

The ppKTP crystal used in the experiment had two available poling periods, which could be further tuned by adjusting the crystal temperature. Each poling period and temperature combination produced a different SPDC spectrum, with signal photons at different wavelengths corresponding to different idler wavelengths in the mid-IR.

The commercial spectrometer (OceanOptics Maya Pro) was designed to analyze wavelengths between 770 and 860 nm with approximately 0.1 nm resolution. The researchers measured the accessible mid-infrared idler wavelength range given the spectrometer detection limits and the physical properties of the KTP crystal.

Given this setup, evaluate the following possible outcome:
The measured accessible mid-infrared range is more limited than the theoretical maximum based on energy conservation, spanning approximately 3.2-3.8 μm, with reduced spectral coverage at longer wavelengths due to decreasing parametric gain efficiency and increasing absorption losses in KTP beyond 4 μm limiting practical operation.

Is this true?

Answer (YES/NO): NO